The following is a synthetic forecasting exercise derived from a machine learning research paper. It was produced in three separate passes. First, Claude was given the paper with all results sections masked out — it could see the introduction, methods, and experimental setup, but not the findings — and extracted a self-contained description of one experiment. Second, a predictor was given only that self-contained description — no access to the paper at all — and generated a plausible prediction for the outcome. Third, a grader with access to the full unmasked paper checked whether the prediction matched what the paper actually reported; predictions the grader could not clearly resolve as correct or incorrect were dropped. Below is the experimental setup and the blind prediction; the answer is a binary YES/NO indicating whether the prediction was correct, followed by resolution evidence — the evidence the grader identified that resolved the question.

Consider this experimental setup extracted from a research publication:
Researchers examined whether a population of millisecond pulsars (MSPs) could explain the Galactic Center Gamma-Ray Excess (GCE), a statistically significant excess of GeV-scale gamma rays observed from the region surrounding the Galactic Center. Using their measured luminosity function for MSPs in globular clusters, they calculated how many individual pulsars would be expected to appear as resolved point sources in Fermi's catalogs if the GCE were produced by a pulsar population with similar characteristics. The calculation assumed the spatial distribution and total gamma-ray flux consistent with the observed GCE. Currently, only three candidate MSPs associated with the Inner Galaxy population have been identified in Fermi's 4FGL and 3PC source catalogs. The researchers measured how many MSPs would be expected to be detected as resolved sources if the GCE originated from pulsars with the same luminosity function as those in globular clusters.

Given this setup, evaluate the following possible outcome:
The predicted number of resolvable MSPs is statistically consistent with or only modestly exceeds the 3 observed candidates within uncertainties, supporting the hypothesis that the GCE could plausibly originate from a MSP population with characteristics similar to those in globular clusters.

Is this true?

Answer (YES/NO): NO